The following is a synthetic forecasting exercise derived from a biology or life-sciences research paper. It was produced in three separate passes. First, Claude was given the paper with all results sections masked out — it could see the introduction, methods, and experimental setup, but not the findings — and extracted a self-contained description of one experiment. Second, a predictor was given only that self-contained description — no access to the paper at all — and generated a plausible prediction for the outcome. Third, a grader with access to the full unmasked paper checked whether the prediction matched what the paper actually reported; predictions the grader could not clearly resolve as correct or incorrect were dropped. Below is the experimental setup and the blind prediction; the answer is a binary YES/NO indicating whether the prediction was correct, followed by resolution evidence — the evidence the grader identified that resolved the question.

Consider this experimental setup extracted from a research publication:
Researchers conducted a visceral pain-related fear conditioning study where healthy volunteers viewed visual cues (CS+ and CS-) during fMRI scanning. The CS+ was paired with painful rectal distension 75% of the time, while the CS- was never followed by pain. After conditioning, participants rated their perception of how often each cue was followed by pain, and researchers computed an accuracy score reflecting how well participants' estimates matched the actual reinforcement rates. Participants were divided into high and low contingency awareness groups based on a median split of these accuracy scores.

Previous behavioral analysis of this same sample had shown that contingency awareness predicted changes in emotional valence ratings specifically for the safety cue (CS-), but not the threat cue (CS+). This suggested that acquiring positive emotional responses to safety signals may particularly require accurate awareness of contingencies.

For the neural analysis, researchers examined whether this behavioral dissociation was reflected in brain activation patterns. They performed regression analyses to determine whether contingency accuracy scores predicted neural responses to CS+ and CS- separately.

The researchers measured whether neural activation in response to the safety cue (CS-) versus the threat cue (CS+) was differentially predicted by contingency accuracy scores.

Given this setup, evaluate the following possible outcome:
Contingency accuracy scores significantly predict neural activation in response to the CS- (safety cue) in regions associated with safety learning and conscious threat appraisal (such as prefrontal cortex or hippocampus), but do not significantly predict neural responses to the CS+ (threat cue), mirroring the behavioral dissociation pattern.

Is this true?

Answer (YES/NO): YES